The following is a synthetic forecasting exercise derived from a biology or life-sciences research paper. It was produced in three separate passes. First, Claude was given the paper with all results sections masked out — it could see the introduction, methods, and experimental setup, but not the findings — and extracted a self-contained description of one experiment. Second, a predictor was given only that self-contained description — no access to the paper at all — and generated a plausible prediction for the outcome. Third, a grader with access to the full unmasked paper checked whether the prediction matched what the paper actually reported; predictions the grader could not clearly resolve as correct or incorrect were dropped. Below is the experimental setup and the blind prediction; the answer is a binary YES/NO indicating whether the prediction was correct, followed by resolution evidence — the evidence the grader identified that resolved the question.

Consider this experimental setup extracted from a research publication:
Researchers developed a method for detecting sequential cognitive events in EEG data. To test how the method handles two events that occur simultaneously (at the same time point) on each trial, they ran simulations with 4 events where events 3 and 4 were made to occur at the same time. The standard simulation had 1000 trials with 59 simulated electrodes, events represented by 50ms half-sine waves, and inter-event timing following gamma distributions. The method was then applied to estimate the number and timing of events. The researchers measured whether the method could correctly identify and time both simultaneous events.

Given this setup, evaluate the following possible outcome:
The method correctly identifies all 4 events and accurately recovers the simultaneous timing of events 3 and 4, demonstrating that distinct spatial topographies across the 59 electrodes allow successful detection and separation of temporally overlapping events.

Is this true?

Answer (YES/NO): NO